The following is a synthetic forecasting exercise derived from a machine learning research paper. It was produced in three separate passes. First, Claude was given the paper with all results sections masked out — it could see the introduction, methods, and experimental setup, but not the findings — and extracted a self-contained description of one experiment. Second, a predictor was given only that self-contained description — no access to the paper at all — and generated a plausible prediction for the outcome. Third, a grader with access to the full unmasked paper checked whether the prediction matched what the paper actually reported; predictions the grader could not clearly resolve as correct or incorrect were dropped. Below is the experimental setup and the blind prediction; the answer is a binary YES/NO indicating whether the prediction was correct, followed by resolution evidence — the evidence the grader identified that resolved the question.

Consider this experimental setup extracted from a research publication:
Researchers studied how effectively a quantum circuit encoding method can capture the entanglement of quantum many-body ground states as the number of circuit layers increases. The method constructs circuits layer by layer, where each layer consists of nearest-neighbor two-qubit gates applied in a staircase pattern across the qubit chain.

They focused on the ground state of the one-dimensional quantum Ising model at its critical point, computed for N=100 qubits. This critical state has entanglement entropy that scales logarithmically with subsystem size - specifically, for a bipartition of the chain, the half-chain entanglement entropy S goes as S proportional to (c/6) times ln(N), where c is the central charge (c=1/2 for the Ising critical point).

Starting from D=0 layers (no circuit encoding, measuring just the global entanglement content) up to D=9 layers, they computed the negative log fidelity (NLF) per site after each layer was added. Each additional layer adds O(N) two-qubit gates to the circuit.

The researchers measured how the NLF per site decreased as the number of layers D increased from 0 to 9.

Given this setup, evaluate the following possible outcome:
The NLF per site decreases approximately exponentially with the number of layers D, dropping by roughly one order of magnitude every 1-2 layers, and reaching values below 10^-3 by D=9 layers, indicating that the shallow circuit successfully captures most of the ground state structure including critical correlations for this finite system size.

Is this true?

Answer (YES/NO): NO